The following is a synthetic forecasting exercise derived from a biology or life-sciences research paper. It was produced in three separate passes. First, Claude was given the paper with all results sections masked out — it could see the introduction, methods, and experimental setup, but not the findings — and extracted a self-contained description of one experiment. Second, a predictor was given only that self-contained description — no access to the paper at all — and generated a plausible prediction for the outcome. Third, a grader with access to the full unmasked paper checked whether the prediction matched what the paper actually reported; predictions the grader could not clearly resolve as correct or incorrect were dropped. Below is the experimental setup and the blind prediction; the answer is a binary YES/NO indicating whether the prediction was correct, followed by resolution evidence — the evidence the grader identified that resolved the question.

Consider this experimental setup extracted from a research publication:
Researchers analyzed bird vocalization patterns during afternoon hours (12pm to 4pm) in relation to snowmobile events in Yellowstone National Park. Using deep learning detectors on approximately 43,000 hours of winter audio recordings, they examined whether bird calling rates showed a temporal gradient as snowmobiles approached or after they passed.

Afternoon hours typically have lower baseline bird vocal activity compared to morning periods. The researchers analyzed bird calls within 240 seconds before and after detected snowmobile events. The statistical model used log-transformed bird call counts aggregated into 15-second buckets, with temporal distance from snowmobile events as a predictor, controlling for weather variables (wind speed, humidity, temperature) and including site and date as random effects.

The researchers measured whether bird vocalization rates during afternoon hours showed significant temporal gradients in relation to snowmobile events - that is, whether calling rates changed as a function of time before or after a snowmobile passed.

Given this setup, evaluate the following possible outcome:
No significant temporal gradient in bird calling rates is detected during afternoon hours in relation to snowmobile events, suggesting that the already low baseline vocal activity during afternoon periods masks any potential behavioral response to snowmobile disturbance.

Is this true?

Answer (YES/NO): NO